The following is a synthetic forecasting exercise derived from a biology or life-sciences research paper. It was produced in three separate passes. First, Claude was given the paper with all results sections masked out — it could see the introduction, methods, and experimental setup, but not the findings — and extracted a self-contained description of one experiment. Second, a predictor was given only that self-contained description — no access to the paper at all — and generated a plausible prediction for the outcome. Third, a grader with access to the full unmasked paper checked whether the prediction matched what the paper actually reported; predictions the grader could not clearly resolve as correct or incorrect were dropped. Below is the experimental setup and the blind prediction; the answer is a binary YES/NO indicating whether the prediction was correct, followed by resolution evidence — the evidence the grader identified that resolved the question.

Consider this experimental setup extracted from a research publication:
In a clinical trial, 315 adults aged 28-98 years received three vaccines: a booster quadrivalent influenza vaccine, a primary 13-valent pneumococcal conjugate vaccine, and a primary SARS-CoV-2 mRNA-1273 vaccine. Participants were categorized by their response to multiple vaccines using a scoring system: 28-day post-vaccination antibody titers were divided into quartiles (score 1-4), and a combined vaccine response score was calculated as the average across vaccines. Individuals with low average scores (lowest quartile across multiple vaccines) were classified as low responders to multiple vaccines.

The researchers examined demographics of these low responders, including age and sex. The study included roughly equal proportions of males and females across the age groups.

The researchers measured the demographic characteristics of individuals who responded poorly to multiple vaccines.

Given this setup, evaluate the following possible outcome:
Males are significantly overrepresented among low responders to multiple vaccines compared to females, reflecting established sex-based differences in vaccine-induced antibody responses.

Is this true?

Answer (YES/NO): YES